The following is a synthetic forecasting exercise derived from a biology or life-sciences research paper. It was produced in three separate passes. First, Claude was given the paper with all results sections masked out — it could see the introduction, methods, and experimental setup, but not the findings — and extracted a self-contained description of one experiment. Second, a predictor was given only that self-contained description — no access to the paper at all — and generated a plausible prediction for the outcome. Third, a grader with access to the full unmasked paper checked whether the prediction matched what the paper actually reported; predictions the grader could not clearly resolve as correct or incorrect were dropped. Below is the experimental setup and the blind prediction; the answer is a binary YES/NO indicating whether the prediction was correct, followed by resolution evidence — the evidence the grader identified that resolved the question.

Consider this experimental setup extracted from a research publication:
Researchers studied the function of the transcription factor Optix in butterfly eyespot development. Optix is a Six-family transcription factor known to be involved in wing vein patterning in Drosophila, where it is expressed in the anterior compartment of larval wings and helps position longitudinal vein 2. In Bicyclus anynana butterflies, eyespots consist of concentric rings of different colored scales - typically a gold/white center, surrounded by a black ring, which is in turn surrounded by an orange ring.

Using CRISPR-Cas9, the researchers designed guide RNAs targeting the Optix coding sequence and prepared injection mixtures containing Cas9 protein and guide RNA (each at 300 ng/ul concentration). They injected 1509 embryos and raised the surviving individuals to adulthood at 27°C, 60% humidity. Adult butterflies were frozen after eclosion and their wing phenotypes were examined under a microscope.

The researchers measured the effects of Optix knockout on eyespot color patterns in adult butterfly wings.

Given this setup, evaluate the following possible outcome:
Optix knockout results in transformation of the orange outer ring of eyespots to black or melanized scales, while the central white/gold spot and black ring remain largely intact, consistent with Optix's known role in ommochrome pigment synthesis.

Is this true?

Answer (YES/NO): NO